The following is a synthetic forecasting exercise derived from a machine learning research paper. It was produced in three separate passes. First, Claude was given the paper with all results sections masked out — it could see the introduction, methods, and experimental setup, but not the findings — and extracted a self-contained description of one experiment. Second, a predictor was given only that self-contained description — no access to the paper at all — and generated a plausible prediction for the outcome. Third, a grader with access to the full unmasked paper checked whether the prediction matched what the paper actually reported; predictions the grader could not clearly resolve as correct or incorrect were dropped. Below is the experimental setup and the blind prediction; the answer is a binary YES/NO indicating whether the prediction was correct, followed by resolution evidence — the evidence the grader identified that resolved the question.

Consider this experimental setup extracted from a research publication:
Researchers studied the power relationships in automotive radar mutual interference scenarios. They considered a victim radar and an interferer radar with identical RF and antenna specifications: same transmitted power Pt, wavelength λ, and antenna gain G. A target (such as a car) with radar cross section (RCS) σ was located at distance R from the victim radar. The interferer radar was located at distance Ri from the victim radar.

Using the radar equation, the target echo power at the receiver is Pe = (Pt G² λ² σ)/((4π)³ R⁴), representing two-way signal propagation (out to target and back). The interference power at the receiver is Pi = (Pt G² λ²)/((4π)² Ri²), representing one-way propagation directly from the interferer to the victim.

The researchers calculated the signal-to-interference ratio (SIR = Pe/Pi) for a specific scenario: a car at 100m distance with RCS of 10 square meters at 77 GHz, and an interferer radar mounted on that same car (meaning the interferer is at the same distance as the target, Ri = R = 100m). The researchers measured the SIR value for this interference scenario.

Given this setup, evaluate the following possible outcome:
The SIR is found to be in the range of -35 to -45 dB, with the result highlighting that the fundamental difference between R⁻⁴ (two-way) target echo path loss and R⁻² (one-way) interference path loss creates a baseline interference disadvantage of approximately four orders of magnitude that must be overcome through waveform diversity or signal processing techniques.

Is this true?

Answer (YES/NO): YES